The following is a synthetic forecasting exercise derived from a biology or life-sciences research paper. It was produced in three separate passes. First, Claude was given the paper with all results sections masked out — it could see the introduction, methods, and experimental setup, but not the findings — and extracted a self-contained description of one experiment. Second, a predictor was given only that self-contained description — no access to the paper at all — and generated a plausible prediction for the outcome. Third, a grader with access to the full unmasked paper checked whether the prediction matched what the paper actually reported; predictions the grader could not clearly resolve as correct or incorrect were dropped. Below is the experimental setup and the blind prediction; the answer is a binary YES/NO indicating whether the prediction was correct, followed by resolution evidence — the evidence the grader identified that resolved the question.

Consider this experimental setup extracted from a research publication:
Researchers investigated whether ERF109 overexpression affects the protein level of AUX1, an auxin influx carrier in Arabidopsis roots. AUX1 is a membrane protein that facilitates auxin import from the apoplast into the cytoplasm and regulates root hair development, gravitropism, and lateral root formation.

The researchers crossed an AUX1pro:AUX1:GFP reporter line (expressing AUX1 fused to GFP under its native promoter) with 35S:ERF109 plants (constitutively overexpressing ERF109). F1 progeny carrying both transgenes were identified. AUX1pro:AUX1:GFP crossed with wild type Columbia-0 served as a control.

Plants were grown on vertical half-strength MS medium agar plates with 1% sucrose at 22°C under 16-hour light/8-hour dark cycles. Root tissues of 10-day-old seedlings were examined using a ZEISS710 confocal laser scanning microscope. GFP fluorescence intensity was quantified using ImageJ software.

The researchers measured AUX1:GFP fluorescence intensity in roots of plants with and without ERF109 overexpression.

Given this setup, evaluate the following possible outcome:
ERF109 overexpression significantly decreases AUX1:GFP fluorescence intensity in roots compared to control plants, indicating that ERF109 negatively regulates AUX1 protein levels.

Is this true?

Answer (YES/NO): NO